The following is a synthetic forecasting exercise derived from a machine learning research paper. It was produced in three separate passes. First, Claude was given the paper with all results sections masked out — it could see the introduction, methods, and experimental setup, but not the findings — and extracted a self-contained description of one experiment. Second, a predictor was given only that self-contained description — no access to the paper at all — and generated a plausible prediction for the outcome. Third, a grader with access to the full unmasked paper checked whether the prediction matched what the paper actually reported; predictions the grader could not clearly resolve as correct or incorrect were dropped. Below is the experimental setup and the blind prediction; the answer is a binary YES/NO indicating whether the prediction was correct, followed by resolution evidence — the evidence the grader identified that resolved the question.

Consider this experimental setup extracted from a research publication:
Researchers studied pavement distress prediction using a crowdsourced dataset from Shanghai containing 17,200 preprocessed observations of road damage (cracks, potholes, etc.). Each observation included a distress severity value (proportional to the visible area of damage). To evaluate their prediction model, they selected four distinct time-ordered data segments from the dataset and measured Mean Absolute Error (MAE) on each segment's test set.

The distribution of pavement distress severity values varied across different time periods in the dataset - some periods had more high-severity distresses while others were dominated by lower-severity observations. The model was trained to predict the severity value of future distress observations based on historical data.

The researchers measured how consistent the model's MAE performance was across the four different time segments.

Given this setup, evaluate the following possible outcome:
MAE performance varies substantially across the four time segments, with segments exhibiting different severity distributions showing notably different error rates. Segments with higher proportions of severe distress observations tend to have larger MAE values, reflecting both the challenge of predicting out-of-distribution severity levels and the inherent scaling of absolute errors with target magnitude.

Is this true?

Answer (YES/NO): YES